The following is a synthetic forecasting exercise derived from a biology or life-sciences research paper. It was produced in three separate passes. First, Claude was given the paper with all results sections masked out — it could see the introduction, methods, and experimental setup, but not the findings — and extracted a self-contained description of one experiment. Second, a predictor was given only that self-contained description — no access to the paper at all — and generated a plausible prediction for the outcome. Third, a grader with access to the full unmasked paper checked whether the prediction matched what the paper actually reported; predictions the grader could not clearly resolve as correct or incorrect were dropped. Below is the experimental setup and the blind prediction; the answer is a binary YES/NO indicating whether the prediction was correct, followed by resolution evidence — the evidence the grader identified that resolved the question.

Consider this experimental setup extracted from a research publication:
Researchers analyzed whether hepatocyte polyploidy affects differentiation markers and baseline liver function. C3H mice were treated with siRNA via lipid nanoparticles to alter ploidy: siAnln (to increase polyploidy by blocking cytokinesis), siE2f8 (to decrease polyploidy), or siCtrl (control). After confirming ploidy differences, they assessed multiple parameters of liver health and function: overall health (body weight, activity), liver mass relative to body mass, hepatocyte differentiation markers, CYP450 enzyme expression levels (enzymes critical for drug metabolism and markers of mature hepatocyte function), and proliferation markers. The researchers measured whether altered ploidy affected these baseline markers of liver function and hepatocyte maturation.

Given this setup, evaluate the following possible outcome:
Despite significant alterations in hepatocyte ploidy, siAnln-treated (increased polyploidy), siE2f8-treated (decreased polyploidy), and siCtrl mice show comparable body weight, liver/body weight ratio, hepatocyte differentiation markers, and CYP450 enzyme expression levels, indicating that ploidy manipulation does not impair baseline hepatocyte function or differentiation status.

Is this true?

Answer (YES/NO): YES